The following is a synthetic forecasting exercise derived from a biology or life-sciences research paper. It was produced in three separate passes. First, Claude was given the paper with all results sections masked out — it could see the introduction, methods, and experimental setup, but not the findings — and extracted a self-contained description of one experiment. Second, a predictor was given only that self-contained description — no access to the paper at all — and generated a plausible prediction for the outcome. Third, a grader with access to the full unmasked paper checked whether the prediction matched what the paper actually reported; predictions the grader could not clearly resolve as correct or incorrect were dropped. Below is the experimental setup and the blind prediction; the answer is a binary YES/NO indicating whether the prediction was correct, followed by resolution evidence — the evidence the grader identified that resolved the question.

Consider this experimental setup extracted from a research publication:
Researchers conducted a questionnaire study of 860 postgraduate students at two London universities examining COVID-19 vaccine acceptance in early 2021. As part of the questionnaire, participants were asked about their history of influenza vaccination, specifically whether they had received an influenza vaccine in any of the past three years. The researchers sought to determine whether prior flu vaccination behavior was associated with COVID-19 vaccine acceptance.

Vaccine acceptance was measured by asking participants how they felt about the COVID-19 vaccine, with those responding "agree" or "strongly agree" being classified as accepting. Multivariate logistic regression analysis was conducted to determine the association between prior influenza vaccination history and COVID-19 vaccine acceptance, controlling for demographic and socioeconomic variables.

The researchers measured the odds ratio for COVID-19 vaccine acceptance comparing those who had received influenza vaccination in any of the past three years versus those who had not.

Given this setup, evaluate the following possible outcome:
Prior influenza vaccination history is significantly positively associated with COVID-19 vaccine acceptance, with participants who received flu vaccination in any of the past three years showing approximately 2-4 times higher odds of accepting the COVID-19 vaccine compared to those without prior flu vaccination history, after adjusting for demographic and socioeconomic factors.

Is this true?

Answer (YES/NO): NO